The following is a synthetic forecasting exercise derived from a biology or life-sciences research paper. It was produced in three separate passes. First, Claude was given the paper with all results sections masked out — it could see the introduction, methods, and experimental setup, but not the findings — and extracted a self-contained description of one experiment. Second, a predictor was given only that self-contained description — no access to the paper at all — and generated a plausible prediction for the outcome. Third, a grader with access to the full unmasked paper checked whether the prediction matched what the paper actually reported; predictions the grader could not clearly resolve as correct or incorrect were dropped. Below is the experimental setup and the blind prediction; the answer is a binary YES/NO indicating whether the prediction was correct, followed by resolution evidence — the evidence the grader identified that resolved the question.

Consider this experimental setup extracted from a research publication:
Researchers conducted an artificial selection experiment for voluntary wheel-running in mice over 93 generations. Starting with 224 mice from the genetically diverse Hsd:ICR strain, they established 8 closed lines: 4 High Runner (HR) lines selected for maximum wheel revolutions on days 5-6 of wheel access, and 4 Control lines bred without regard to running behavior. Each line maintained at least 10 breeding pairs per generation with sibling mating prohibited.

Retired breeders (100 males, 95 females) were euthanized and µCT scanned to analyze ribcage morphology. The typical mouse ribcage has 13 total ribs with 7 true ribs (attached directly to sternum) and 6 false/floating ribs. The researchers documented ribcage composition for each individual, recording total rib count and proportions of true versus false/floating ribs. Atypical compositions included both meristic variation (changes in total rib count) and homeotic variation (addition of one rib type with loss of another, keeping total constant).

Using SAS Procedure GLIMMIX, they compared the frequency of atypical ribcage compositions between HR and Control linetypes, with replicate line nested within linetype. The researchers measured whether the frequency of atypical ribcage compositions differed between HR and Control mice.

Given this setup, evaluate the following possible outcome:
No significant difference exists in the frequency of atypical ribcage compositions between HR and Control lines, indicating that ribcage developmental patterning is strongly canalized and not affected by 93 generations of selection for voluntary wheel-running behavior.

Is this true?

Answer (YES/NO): NO